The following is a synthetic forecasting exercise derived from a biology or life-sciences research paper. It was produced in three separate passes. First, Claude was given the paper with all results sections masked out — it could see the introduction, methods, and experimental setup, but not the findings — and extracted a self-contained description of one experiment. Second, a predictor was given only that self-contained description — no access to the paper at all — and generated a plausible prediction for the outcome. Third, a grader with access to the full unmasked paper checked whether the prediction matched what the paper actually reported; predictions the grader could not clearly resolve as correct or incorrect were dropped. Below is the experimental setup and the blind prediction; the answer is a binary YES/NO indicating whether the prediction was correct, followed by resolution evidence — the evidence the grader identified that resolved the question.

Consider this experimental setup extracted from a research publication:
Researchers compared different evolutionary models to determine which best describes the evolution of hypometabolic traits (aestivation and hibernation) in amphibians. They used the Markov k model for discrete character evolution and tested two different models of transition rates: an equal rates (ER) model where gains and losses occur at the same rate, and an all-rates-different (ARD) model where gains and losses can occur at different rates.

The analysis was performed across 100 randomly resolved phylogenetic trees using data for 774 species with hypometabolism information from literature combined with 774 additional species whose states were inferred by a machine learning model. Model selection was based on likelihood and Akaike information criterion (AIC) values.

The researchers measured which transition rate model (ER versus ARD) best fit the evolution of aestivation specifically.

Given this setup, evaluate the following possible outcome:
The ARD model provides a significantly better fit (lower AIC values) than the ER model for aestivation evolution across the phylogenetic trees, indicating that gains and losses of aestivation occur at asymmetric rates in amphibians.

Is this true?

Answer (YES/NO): YES